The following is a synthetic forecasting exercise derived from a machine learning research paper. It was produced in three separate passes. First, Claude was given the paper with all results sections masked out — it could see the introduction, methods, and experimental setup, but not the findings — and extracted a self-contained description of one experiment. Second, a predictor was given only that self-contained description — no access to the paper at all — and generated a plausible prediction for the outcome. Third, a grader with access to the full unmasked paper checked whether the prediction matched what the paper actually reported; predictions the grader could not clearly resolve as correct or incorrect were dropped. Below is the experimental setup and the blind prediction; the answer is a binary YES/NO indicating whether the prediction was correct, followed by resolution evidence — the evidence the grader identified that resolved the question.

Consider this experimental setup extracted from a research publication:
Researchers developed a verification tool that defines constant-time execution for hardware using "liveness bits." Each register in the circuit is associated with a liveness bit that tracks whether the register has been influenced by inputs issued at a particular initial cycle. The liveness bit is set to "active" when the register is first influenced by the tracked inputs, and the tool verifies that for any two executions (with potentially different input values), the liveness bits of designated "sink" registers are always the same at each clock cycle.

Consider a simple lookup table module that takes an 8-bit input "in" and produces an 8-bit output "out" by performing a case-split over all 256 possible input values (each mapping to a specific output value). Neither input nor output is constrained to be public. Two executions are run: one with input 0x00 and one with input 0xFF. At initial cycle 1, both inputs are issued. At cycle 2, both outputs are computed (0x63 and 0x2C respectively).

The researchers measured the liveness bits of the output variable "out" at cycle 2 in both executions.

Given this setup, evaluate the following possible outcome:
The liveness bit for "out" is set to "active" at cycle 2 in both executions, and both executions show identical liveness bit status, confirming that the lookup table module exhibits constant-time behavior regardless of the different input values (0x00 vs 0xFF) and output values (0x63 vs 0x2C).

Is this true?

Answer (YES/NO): YES